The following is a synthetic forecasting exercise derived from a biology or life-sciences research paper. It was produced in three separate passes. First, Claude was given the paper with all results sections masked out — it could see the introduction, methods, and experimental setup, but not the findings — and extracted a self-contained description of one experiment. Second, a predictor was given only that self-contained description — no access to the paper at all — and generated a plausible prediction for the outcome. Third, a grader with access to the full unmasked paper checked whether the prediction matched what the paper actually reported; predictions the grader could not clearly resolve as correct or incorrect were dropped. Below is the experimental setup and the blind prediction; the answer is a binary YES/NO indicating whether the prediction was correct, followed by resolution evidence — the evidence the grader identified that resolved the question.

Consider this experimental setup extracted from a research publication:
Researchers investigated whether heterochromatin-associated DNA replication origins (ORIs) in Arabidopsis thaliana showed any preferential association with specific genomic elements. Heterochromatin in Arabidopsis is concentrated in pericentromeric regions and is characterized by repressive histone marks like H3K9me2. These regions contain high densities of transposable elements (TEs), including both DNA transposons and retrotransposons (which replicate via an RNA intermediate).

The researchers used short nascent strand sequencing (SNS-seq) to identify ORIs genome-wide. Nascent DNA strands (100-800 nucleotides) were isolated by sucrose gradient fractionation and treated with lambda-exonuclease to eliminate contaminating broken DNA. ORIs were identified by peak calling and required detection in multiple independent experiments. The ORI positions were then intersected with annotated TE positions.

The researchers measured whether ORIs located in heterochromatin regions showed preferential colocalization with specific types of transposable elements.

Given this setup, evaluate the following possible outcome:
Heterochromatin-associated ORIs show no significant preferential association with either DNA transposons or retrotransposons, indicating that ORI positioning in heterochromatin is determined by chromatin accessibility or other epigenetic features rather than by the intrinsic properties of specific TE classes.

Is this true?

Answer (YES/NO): NO